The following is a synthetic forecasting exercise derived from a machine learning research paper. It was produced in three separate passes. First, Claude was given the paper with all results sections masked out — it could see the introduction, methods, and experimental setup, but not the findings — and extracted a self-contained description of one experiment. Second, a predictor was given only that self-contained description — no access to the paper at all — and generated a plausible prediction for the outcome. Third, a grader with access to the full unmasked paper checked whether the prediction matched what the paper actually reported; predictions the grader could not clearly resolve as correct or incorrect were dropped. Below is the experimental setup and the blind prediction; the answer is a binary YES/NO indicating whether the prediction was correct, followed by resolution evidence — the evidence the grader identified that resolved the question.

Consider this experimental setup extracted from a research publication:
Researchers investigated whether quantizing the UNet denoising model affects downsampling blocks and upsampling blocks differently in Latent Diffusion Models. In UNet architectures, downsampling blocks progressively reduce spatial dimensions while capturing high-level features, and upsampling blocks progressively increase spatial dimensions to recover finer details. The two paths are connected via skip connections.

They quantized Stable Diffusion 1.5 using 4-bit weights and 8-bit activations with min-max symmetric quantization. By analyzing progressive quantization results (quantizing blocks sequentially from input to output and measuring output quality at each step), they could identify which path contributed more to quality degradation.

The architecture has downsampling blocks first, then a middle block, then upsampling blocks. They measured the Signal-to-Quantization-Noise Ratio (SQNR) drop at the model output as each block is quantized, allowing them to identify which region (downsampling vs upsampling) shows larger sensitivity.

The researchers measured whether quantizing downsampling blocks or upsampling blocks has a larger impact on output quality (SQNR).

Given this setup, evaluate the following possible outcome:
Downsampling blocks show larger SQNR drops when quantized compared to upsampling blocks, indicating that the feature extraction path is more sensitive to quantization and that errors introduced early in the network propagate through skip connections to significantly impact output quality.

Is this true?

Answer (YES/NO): NO